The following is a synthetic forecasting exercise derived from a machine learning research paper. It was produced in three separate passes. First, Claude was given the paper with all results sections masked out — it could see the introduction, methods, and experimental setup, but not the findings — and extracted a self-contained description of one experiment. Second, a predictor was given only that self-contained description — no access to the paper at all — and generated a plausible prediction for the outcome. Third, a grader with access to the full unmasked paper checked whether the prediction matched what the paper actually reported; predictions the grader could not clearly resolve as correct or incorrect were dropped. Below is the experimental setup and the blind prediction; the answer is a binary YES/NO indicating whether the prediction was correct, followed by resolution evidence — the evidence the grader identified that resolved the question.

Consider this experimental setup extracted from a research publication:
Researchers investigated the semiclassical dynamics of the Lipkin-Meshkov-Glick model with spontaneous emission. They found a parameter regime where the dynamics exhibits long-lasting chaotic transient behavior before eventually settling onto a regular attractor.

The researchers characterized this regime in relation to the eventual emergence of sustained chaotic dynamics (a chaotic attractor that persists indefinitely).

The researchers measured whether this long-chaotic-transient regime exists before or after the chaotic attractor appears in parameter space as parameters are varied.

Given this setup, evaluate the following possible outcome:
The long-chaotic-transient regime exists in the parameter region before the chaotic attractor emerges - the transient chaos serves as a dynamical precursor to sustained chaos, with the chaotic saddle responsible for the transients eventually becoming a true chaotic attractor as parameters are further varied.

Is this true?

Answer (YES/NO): YES